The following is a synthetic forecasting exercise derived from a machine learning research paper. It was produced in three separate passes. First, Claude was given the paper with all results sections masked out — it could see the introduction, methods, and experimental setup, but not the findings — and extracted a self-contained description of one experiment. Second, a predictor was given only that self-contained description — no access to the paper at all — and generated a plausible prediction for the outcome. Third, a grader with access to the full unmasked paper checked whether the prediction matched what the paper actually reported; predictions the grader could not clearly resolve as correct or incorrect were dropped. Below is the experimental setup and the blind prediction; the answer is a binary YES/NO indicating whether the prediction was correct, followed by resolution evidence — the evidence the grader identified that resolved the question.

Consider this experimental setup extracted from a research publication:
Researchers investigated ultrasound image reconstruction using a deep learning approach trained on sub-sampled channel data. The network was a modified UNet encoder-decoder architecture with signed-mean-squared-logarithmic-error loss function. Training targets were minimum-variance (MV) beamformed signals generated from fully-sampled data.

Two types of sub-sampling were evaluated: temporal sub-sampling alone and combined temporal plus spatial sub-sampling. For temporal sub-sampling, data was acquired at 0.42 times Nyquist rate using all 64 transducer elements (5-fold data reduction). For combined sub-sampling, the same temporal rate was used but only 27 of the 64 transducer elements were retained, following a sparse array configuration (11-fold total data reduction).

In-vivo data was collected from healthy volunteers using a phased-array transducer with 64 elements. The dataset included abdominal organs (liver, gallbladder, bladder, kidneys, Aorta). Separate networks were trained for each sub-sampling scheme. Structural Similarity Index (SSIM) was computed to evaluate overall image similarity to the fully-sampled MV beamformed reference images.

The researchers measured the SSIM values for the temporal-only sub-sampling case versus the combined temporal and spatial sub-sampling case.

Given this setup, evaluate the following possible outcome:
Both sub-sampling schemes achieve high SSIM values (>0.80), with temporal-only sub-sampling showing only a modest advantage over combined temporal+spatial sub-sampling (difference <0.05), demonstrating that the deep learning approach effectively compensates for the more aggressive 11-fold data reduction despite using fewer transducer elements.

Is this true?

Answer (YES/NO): YES